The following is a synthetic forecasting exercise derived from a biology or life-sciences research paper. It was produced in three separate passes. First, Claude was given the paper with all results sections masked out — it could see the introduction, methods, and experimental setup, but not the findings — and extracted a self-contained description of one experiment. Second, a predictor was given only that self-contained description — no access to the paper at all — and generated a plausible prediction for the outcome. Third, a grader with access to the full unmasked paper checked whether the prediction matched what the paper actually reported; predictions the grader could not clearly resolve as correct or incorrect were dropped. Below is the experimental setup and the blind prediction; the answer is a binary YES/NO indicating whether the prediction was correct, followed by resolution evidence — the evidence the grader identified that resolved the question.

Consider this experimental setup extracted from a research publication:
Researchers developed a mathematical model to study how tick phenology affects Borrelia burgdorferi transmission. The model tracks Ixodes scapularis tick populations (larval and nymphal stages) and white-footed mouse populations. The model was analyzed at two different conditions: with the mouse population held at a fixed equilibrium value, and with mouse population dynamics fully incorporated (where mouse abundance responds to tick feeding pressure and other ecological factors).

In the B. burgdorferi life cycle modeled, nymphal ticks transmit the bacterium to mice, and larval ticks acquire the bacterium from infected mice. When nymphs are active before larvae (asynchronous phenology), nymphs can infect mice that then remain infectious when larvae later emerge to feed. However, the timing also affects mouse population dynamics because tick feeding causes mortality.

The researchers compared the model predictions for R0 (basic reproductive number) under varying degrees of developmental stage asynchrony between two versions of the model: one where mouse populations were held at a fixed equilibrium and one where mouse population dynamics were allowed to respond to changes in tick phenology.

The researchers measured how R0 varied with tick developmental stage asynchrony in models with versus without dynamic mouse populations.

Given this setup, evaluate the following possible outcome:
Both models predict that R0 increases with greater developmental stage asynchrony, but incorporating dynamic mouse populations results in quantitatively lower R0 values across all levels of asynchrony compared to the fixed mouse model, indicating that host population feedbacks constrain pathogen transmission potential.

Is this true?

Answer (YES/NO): NO